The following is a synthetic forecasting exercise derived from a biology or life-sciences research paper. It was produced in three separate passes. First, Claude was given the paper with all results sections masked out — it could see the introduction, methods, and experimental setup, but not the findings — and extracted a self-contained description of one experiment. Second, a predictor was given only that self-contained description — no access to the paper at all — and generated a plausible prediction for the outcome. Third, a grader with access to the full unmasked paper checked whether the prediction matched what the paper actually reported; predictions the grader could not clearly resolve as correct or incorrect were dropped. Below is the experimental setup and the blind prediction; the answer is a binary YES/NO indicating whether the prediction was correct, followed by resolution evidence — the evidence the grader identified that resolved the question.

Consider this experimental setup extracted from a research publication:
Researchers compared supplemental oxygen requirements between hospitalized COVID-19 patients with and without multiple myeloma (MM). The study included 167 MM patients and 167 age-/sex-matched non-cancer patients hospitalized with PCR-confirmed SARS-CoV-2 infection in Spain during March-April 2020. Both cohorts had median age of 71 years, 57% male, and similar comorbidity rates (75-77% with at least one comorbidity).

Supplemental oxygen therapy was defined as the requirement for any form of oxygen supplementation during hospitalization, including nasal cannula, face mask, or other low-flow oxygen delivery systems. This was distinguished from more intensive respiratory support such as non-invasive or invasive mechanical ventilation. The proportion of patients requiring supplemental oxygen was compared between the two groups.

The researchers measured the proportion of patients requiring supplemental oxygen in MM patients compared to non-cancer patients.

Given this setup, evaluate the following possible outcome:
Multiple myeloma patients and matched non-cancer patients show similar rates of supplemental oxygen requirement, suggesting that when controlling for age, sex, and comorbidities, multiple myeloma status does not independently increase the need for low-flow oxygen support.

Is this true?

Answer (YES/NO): NO